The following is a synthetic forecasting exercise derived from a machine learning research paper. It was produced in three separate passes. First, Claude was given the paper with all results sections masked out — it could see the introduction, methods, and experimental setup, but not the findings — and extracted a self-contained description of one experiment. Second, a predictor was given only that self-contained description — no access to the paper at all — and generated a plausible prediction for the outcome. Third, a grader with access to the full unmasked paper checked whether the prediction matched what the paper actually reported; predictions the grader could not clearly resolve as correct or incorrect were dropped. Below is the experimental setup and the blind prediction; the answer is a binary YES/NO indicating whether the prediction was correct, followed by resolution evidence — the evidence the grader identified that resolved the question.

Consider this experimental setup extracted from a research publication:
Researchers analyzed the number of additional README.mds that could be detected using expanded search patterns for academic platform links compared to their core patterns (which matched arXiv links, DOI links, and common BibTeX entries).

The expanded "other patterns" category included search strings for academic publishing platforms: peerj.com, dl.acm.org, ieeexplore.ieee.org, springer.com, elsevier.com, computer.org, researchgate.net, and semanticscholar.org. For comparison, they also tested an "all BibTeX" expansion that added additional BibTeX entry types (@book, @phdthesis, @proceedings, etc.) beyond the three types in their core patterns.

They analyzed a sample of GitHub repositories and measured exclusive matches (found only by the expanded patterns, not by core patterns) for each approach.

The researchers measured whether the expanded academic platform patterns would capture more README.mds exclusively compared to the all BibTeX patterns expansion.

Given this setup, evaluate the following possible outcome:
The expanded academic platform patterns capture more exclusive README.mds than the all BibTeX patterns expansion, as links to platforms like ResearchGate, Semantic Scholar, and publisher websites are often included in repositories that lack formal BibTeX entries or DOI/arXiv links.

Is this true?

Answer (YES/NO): YES